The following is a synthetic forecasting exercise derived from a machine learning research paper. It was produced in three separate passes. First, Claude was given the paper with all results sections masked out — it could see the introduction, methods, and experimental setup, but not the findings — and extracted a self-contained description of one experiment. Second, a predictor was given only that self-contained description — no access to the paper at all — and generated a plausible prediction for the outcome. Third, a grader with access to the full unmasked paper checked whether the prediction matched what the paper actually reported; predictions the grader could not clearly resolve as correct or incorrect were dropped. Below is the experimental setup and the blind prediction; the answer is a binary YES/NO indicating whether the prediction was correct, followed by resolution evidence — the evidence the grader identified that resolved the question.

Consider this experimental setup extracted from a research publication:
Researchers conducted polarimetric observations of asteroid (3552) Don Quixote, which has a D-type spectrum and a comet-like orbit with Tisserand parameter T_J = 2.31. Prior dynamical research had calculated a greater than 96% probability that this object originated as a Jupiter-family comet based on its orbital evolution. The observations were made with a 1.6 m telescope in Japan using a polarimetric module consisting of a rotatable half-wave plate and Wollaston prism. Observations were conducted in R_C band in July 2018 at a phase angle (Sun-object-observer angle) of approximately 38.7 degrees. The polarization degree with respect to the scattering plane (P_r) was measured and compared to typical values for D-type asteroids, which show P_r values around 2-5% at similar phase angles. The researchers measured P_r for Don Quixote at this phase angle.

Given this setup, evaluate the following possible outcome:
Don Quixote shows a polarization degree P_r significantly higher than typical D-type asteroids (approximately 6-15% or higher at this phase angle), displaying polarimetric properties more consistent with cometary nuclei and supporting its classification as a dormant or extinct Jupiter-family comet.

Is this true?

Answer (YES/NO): NO